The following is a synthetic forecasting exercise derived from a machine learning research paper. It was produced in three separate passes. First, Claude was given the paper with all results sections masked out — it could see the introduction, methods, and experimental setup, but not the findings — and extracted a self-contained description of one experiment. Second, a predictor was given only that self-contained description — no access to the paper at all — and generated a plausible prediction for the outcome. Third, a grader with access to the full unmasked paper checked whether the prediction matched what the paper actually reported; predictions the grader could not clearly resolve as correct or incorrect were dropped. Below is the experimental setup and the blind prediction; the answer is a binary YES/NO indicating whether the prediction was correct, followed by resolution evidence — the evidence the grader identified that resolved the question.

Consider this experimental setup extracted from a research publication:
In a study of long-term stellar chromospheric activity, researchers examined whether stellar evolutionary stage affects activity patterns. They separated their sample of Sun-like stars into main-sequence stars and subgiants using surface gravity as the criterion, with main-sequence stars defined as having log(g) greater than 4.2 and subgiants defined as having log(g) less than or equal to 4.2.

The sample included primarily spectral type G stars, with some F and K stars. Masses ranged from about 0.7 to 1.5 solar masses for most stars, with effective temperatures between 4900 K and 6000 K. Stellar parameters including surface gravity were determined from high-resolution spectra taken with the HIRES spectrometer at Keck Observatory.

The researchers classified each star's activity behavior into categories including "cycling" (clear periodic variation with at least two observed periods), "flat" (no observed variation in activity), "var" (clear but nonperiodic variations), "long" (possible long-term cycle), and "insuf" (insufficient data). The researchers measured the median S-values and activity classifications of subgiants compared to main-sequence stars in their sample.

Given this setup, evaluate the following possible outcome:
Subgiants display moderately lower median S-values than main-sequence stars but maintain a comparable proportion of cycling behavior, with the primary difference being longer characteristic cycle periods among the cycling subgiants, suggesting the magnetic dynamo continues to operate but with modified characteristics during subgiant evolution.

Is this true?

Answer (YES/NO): NO